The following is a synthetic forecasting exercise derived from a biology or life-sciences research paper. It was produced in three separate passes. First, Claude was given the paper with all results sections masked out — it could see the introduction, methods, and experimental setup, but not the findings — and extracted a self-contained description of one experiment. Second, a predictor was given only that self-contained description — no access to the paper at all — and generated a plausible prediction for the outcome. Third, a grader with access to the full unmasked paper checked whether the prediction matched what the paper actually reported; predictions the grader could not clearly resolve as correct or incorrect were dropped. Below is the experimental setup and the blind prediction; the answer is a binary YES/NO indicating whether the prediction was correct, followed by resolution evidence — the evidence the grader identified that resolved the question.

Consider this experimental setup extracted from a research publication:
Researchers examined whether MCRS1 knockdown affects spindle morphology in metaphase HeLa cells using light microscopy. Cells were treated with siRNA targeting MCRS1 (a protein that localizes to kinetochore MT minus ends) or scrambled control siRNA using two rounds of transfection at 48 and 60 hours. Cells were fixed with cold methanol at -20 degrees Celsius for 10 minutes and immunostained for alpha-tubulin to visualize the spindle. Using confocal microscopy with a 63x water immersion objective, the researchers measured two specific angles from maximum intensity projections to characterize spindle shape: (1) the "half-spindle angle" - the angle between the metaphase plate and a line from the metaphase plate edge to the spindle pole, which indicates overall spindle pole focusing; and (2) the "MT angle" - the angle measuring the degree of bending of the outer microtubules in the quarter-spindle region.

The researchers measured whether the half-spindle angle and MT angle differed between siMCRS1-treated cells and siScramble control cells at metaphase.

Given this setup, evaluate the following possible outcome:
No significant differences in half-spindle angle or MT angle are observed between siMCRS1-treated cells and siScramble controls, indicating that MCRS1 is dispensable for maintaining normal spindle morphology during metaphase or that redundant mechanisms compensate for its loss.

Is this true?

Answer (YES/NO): NO